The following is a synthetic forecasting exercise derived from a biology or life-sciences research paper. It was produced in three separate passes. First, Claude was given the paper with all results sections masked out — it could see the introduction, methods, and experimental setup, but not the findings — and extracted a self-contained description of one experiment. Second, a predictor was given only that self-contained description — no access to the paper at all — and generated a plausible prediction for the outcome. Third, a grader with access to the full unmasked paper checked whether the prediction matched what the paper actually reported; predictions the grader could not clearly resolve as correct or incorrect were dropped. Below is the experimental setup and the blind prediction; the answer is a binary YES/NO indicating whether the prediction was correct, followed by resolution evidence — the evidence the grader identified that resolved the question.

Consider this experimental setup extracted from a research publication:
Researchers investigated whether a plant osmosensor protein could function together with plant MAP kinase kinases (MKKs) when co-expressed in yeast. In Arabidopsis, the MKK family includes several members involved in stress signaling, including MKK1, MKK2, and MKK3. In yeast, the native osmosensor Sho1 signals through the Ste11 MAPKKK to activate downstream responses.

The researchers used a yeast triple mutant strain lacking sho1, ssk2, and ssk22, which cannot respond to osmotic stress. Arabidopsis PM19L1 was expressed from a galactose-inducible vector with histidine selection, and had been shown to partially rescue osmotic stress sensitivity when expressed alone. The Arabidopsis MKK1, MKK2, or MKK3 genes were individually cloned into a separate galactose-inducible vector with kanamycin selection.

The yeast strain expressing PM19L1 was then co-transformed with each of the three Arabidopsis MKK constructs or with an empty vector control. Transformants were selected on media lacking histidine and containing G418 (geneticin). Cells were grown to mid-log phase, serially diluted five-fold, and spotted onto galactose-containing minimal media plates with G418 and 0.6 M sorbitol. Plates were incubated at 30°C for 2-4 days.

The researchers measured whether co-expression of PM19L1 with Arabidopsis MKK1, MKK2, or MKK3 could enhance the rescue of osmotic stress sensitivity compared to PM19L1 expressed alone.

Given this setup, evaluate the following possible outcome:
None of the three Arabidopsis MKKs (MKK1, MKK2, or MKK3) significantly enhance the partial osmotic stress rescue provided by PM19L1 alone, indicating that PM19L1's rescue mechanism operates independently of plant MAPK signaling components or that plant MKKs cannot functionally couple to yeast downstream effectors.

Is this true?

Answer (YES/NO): NO